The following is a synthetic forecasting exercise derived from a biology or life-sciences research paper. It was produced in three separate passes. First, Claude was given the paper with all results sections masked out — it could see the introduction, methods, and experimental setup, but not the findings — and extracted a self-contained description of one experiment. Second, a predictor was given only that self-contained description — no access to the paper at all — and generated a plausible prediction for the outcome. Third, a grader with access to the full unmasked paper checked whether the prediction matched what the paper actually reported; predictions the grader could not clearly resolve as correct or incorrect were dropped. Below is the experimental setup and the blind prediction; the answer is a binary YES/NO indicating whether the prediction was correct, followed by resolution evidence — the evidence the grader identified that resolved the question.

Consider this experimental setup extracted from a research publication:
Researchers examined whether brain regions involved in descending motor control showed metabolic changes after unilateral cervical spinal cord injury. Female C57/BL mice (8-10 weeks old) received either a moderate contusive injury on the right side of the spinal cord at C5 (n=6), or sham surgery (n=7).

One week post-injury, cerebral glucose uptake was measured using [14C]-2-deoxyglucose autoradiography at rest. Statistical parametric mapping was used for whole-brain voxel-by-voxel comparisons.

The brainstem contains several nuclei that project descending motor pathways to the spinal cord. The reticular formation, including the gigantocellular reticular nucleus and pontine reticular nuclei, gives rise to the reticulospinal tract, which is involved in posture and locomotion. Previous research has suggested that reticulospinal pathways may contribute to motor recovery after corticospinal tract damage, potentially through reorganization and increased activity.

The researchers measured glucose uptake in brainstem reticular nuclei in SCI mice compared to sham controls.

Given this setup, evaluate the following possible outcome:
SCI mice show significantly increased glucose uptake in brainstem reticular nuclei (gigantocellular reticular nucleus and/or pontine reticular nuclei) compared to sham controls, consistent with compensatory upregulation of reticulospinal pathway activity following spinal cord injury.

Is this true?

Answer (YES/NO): YES